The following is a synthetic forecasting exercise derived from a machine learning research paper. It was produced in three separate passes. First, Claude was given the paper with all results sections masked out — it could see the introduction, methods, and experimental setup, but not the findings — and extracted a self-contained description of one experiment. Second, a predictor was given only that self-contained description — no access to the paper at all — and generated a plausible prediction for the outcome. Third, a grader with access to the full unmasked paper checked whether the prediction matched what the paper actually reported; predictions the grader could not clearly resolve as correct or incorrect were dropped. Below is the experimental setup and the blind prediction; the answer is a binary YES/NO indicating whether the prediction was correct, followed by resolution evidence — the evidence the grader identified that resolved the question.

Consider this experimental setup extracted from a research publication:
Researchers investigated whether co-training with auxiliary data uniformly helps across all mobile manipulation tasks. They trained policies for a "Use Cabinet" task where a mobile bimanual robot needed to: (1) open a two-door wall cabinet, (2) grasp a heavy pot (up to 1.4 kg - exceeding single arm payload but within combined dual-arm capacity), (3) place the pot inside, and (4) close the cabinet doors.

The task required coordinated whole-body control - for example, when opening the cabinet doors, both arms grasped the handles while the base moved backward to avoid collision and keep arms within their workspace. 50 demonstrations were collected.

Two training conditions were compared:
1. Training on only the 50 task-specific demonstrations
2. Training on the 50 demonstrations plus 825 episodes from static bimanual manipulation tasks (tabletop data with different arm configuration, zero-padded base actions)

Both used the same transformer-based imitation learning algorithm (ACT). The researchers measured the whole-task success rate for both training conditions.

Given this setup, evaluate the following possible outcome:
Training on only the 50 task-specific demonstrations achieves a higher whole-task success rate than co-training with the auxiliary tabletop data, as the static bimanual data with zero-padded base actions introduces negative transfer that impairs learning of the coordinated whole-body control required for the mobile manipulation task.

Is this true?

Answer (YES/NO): NO